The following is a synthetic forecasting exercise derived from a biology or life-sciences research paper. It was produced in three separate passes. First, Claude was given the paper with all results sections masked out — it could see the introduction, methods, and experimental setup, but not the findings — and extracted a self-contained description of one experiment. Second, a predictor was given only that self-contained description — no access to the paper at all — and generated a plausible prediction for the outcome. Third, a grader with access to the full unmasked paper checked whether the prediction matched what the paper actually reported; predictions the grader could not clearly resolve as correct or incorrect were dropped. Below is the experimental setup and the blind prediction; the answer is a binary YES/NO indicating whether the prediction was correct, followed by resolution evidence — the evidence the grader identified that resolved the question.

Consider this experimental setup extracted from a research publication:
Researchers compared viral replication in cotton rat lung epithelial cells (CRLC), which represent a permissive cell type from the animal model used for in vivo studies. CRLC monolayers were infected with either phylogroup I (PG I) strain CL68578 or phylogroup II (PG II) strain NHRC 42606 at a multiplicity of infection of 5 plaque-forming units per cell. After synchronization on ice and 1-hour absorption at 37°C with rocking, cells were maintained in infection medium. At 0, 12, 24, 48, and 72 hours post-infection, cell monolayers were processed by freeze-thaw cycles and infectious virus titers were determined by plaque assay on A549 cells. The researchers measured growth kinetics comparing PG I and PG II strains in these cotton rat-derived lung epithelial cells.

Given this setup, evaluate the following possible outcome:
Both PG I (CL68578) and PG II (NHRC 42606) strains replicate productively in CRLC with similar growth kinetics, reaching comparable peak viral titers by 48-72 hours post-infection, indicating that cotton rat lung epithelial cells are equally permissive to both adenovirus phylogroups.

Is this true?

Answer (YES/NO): NO